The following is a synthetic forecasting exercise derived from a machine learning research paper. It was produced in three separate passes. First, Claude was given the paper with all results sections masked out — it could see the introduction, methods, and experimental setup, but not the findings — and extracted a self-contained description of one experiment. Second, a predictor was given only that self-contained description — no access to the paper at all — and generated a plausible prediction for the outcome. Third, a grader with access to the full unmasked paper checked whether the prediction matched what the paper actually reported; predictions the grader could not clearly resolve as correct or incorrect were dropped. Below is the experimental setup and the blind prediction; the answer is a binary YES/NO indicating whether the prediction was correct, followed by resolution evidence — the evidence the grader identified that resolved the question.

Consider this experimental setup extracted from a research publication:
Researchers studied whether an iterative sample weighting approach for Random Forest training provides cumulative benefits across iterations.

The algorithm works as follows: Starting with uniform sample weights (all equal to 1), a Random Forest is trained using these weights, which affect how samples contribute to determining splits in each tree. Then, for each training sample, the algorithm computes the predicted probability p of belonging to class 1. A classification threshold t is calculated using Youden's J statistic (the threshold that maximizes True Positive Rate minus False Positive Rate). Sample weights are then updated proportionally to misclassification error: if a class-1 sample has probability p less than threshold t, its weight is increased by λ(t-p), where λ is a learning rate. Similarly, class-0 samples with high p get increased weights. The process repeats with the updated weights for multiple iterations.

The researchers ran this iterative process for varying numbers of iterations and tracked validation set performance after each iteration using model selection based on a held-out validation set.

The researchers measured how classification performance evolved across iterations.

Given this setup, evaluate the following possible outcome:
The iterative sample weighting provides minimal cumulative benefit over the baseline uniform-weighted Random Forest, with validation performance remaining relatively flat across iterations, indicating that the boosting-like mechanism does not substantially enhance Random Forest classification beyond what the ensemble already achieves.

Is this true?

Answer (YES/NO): NO